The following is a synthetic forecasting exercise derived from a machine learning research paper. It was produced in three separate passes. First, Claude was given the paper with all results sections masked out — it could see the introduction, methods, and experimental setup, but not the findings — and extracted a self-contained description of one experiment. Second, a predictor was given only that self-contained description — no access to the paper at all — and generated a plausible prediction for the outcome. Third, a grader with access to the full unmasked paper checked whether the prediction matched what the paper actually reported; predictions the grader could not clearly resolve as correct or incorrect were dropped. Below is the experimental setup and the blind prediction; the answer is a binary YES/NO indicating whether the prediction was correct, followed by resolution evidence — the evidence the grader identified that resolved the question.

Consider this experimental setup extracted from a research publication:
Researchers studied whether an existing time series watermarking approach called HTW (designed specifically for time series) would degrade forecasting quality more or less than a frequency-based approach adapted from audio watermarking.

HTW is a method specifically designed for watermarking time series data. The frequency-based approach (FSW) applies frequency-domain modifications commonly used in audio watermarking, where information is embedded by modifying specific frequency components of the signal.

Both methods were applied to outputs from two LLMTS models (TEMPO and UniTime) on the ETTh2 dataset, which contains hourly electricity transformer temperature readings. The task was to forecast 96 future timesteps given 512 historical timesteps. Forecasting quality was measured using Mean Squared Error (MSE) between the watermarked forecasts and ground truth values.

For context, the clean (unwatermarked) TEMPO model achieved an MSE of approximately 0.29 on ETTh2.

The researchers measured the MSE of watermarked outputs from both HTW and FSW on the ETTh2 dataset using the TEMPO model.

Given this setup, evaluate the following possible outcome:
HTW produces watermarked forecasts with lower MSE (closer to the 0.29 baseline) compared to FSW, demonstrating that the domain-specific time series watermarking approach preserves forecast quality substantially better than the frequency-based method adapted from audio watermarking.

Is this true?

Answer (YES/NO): NO